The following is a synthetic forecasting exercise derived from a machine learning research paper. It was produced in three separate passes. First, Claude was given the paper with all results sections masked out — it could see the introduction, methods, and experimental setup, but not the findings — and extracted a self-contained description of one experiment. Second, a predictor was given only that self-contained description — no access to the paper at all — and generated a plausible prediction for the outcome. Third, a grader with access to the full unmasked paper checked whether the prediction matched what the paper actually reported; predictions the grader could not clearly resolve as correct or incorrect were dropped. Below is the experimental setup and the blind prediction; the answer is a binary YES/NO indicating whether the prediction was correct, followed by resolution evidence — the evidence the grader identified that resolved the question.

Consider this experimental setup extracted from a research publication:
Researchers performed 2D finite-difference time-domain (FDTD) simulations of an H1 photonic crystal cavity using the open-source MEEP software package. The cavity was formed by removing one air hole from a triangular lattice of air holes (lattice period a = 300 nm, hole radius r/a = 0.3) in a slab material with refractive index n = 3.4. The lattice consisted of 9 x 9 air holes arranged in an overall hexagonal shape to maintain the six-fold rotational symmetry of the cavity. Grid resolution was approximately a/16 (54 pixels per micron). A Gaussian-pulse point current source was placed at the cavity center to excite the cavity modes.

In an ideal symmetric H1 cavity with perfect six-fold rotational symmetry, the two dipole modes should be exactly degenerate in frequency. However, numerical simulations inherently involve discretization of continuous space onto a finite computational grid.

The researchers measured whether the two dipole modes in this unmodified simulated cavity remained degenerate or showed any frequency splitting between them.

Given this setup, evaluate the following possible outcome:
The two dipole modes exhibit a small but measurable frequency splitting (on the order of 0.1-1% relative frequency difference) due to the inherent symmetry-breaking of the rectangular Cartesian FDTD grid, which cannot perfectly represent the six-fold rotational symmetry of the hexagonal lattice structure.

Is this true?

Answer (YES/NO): YES